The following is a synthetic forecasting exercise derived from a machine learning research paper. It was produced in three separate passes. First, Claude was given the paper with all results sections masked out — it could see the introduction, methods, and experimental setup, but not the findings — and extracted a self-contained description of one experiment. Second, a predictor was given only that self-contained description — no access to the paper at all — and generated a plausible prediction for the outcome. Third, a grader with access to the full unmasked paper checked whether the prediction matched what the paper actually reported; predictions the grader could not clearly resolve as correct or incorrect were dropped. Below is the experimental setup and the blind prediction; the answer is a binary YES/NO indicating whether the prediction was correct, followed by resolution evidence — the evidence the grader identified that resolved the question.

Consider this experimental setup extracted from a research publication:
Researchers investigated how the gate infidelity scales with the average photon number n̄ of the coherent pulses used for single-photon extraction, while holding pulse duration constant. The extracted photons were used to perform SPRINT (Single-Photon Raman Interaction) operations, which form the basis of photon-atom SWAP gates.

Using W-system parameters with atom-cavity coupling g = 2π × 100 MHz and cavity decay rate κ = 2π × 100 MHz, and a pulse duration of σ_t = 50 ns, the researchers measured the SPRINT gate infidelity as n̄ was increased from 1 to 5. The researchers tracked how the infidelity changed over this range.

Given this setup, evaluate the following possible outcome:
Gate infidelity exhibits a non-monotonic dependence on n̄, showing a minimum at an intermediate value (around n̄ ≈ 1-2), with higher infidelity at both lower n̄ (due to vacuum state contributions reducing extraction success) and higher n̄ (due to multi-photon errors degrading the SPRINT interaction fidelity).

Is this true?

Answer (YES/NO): NO